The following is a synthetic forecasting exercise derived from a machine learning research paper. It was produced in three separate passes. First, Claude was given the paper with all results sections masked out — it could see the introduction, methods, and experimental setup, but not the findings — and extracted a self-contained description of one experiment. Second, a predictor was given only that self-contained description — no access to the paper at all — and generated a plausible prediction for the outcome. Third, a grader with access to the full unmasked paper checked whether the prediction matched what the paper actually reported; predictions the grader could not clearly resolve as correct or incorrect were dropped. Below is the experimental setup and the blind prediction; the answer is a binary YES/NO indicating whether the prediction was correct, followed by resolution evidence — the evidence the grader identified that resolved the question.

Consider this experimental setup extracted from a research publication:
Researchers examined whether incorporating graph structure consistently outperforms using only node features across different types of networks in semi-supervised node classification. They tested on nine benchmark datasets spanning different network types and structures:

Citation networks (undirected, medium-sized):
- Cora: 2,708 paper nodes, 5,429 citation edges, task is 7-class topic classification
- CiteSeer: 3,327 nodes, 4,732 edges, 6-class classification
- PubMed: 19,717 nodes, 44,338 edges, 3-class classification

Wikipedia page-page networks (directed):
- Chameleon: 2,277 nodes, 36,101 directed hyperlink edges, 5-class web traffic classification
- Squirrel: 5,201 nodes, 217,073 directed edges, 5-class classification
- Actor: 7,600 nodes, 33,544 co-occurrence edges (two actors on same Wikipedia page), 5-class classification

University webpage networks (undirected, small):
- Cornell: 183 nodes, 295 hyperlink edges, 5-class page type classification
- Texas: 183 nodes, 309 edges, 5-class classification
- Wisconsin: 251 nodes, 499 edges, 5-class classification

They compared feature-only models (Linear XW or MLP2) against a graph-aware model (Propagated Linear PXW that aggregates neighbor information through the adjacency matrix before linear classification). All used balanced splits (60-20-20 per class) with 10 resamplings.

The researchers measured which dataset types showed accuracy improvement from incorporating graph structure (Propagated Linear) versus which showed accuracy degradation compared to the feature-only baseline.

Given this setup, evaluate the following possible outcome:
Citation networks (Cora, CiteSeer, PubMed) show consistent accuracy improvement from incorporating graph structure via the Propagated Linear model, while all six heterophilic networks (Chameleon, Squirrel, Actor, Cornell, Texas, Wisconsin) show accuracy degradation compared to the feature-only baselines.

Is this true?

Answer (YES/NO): NO